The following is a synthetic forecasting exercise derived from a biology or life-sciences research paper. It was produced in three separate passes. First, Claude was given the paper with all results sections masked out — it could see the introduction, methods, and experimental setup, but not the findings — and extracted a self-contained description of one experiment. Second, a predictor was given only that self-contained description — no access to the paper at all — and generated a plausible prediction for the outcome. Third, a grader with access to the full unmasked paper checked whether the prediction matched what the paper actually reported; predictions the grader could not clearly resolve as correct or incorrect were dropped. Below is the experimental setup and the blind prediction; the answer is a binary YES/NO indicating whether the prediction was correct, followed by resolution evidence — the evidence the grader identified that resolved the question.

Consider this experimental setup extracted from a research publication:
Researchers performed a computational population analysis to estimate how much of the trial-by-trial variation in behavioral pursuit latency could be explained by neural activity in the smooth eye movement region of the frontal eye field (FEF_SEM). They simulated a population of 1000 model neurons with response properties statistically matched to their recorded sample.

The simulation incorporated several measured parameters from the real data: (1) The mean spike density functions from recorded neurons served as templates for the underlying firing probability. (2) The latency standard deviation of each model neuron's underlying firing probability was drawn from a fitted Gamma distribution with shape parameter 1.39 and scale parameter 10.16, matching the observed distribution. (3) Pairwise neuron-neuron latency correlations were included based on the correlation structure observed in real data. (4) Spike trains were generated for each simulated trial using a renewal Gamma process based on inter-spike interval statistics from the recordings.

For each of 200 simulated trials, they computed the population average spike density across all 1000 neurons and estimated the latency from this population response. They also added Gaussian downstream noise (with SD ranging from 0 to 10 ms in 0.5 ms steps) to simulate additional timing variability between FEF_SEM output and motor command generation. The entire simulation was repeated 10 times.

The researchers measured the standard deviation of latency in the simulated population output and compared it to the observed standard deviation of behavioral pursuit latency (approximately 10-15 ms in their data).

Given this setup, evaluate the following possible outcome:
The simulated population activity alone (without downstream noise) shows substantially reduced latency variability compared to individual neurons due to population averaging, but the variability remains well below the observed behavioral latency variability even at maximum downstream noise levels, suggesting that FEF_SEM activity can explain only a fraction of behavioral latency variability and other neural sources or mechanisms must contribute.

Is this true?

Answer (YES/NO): NO